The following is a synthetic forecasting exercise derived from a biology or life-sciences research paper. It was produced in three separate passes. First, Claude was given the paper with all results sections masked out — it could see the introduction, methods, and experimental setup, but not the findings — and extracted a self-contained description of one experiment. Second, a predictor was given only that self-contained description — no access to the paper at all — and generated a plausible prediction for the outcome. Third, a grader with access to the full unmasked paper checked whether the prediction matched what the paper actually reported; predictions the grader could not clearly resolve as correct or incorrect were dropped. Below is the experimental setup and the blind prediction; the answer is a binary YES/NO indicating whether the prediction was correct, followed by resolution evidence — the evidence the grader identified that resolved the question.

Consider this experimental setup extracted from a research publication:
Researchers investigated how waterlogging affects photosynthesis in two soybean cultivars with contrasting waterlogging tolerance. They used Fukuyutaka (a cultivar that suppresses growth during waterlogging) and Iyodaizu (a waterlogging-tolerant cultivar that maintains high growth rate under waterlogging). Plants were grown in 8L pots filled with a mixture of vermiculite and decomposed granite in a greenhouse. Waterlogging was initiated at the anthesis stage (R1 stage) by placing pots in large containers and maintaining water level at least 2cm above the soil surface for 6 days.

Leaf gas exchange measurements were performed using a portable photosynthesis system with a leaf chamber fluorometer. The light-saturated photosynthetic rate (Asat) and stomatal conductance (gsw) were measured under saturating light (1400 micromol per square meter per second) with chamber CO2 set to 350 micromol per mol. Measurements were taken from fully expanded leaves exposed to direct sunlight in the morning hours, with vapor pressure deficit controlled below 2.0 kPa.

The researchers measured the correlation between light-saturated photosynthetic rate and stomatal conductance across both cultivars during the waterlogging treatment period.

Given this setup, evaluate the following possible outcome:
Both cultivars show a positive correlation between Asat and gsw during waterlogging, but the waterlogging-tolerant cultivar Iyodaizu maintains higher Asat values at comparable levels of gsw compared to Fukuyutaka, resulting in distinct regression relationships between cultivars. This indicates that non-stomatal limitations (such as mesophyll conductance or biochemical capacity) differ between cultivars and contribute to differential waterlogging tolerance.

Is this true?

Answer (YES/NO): NO